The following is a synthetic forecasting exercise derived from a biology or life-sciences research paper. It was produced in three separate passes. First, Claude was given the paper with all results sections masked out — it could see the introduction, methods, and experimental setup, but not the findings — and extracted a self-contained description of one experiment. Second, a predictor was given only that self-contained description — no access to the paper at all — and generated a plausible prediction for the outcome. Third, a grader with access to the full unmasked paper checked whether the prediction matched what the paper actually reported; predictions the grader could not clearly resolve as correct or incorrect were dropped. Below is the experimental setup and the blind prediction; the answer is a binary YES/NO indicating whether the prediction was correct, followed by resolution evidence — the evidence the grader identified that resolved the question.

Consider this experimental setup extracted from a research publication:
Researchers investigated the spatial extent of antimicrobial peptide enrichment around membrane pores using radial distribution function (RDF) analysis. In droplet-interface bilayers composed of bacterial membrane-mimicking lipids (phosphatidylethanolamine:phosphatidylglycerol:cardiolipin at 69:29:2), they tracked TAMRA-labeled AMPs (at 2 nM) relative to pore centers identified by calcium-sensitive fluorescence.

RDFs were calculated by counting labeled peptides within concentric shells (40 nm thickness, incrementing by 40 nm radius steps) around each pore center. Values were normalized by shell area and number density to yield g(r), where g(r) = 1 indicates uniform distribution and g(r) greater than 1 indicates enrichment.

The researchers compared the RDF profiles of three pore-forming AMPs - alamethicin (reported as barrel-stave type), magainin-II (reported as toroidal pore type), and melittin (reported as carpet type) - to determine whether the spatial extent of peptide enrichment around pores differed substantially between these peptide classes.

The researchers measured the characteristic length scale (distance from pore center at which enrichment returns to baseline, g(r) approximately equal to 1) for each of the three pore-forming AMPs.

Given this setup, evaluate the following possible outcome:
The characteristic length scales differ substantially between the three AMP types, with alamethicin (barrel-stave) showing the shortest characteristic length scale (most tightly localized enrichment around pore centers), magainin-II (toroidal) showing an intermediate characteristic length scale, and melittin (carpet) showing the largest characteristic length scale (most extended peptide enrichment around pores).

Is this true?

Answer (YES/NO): NO